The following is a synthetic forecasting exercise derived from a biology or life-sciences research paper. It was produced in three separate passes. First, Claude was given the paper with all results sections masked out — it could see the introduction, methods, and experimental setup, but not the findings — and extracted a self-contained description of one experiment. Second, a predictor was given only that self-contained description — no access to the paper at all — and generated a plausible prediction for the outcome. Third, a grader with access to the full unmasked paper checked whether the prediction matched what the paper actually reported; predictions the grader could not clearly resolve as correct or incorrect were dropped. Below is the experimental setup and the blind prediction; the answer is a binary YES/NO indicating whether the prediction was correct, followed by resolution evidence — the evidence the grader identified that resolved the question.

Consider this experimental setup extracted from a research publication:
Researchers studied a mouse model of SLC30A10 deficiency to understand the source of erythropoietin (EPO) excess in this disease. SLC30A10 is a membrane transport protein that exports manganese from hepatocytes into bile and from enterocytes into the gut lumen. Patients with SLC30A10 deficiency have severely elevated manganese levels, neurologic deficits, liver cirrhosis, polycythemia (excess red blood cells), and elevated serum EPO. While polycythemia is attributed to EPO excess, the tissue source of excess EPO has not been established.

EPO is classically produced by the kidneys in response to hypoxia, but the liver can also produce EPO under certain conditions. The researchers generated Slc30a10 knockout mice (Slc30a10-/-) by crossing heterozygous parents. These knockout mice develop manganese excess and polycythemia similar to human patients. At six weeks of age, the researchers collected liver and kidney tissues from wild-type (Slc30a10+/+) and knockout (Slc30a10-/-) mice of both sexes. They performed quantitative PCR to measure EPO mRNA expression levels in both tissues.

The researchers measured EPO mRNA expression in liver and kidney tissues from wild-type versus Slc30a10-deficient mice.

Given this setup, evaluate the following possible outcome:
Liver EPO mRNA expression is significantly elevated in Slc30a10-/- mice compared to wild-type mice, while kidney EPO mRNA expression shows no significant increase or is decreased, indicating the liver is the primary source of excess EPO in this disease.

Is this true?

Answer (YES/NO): YES